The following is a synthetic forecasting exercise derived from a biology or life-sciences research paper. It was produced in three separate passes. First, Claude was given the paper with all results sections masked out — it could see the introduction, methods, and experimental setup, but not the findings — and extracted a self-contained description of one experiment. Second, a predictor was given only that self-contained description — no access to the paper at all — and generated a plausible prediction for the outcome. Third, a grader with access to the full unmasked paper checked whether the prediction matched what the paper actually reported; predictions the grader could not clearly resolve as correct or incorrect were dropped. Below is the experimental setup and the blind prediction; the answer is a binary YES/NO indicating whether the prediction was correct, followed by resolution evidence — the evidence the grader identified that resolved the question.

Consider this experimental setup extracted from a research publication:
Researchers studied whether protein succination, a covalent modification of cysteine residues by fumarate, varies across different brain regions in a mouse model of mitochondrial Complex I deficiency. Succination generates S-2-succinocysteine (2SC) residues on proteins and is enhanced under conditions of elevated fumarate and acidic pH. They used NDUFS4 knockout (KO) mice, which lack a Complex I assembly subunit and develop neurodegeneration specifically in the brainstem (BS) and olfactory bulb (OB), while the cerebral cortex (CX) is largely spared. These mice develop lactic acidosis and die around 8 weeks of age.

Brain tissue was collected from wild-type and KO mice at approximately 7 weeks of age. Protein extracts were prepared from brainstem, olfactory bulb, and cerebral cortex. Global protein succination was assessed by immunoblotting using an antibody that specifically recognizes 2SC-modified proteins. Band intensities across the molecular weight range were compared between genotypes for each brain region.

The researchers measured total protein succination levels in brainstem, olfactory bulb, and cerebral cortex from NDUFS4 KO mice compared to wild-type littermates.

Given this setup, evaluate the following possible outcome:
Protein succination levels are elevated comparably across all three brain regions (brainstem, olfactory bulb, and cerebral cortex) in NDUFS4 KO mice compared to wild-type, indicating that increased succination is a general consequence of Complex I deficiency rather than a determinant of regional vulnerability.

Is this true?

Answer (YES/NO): NO